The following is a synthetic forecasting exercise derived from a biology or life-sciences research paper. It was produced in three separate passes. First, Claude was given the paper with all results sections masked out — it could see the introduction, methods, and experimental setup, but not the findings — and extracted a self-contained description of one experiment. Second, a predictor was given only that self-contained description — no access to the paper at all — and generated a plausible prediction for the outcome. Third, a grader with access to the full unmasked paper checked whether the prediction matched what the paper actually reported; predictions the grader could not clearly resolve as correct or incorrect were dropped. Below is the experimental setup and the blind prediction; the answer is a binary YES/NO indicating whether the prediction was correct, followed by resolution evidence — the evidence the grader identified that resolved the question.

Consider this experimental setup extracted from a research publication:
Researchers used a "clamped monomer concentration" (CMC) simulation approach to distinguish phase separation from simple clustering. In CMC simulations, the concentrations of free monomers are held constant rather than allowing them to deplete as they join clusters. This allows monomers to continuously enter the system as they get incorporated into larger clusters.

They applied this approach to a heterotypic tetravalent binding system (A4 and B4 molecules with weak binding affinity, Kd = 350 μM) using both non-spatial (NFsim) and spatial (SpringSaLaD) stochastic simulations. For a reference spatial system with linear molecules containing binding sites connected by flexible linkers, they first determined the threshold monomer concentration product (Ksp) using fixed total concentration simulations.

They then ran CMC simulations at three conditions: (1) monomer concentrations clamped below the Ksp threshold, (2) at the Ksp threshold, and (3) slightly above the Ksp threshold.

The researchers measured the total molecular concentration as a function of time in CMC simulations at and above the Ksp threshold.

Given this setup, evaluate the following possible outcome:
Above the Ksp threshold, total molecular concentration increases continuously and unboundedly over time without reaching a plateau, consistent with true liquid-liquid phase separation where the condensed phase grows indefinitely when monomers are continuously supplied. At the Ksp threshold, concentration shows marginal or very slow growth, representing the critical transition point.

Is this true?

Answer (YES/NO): YES